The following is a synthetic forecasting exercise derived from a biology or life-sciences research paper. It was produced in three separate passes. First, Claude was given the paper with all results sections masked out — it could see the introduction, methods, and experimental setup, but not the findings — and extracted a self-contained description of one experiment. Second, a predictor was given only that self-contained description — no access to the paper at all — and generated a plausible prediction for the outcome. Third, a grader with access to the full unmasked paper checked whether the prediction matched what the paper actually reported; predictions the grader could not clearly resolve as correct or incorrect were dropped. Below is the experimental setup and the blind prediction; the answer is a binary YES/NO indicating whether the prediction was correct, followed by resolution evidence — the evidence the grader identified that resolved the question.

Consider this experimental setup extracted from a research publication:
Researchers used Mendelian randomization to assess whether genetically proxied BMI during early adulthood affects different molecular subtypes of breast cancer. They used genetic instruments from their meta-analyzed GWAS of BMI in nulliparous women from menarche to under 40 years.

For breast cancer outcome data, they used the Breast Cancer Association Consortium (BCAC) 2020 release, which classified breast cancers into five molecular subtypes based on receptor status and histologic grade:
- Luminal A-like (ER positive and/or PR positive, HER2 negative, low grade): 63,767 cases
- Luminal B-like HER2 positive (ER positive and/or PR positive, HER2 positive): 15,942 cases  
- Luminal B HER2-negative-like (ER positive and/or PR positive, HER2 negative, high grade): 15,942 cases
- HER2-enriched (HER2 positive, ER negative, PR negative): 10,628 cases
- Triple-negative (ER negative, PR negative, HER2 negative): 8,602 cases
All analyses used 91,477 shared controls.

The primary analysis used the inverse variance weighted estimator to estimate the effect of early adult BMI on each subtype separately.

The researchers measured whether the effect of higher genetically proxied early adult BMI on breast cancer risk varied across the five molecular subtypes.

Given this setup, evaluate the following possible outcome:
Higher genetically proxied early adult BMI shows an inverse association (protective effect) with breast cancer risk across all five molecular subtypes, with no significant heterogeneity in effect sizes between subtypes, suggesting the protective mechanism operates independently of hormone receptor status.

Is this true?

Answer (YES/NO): NO